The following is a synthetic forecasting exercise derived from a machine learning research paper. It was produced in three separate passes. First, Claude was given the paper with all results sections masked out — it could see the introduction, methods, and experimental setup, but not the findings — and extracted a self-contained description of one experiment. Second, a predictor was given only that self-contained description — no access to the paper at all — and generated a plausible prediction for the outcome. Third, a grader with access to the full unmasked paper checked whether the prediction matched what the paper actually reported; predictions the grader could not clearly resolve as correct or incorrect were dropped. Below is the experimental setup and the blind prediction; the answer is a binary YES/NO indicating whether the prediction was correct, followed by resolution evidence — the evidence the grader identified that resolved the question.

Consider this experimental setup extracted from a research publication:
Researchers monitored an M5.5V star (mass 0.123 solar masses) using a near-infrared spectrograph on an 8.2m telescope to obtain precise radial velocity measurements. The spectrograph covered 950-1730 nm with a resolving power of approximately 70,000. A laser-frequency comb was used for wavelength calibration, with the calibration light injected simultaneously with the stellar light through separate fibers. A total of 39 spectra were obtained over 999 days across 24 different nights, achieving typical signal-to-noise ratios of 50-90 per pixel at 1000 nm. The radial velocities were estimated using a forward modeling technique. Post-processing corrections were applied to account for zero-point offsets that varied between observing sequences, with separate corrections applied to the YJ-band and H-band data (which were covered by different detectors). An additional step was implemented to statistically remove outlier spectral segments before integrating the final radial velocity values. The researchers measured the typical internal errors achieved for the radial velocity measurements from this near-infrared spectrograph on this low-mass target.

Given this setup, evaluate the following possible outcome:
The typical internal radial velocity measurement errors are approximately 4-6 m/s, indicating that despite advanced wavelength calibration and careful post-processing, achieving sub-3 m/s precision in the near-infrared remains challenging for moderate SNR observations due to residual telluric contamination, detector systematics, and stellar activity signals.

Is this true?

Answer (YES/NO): NO